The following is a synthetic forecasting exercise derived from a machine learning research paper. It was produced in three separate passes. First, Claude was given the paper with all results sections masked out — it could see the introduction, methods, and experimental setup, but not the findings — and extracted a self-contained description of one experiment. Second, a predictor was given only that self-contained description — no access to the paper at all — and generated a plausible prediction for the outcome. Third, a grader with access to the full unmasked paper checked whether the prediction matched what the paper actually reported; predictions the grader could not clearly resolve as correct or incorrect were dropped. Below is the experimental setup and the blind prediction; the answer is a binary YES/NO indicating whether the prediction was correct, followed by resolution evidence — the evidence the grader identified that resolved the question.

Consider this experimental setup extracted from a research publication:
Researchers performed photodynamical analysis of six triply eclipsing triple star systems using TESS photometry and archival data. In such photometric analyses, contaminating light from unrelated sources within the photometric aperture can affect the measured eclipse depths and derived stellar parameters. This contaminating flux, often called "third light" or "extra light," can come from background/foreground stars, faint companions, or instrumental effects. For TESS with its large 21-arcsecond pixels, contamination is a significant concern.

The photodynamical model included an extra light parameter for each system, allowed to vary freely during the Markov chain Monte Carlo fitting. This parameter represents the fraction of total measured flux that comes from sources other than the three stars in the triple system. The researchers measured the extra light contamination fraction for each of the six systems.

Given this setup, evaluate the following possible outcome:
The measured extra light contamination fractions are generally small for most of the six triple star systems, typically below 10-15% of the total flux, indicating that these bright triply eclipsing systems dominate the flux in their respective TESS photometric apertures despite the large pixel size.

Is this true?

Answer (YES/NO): YES